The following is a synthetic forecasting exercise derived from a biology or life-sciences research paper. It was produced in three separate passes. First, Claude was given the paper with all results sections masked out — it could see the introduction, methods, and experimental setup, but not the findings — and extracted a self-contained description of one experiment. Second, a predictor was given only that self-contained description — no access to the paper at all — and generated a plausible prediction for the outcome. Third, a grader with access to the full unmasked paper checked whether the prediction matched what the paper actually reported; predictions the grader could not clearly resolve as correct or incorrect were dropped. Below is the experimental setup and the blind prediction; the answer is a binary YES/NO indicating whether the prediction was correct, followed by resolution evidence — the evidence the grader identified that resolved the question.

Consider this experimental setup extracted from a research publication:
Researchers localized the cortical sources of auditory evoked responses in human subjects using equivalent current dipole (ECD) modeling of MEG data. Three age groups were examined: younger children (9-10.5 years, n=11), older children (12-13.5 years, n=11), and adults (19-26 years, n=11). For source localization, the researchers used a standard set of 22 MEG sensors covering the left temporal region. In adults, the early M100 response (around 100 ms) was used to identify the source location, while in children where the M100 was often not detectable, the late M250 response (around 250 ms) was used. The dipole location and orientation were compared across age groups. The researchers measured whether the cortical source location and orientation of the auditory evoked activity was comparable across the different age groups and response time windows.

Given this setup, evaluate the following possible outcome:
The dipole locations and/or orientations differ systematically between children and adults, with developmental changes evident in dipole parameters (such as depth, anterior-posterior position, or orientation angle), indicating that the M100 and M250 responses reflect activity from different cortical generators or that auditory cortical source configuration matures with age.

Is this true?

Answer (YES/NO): NO